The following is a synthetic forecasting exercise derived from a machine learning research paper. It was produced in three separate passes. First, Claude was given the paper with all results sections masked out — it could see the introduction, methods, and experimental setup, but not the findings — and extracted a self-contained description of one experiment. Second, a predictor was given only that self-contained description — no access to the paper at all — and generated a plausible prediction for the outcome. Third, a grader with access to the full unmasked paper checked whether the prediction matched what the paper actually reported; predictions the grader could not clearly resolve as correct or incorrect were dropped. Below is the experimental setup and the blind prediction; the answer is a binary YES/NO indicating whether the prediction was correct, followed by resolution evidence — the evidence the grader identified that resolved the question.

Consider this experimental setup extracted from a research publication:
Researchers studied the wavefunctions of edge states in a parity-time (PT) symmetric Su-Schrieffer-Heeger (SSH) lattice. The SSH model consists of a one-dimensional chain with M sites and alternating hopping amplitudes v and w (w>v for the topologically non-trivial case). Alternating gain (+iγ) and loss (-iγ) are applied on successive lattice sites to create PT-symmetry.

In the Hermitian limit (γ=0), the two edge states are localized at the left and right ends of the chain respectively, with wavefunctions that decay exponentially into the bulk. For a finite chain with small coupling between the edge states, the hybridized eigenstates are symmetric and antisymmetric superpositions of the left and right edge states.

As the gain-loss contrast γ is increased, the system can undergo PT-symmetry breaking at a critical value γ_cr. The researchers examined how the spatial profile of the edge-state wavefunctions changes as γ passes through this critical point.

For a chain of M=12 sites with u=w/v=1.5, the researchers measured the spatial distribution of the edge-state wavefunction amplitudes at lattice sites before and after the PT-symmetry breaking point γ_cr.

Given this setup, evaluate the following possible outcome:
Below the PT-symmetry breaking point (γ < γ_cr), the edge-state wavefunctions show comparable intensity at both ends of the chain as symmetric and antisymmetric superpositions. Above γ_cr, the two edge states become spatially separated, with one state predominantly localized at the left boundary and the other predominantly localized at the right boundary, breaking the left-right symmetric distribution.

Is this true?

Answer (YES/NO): YES